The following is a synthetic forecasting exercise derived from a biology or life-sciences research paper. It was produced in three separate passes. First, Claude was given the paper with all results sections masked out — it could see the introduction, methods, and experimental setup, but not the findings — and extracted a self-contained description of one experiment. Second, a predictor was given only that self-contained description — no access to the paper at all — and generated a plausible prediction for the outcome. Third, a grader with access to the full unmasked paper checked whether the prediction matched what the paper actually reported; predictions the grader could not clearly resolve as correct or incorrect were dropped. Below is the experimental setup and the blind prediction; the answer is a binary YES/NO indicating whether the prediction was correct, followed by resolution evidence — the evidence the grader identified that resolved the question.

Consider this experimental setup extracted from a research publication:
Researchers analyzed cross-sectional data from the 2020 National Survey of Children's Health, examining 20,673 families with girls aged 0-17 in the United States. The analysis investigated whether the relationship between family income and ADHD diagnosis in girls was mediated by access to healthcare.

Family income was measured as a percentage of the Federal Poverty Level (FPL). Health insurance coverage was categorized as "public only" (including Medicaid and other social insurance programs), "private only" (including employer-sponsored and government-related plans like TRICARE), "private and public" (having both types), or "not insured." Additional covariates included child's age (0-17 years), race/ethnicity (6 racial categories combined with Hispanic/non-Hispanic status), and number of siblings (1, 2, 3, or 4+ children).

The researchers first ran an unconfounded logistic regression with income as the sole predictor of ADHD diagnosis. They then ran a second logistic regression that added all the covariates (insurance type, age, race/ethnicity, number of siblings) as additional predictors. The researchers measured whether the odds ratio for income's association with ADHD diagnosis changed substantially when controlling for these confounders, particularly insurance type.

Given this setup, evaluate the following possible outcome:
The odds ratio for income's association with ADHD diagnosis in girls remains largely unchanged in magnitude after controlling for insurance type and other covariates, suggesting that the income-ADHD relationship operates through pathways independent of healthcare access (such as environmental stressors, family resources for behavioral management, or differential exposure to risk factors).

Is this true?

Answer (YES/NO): NO